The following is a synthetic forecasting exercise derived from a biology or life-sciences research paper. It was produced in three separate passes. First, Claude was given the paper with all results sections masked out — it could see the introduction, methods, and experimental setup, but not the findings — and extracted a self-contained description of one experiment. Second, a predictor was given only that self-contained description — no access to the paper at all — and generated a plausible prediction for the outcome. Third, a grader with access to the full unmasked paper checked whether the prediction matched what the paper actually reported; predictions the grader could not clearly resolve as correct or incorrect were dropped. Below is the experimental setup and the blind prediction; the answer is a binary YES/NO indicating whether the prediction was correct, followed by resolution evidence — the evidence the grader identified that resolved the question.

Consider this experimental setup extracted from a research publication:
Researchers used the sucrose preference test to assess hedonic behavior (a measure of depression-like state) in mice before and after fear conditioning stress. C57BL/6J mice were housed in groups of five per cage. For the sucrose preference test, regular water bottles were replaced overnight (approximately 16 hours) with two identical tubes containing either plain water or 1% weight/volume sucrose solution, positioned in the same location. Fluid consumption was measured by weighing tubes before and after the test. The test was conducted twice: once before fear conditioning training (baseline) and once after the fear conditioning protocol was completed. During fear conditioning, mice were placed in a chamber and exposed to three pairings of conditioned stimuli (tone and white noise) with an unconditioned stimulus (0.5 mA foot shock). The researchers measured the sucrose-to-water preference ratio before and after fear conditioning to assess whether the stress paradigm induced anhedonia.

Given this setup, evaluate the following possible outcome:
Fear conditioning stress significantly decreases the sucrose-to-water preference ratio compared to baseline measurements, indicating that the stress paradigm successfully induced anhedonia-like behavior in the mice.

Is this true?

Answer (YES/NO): NO